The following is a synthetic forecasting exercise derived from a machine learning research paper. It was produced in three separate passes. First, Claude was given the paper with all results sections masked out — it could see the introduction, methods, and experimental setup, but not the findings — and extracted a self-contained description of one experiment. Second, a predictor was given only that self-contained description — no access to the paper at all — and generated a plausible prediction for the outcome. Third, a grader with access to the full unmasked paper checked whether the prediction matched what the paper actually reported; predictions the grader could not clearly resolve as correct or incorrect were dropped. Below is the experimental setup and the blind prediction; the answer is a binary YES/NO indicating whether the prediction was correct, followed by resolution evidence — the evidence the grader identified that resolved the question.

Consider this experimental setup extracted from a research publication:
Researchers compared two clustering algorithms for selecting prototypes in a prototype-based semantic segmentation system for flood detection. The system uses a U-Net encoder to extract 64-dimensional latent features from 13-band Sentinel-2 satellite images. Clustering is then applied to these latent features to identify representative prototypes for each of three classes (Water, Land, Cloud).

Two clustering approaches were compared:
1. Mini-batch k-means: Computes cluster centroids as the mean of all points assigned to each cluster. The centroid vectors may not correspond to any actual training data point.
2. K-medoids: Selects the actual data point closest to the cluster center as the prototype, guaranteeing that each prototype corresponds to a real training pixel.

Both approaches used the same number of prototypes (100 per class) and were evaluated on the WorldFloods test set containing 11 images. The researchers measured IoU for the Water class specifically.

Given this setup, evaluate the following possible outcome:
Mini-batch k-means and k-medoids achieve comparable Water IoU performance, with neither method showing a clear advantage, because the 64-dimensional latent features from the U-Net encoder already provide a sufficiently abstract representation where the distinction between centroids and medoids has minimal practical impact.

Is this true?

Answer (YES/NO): YES